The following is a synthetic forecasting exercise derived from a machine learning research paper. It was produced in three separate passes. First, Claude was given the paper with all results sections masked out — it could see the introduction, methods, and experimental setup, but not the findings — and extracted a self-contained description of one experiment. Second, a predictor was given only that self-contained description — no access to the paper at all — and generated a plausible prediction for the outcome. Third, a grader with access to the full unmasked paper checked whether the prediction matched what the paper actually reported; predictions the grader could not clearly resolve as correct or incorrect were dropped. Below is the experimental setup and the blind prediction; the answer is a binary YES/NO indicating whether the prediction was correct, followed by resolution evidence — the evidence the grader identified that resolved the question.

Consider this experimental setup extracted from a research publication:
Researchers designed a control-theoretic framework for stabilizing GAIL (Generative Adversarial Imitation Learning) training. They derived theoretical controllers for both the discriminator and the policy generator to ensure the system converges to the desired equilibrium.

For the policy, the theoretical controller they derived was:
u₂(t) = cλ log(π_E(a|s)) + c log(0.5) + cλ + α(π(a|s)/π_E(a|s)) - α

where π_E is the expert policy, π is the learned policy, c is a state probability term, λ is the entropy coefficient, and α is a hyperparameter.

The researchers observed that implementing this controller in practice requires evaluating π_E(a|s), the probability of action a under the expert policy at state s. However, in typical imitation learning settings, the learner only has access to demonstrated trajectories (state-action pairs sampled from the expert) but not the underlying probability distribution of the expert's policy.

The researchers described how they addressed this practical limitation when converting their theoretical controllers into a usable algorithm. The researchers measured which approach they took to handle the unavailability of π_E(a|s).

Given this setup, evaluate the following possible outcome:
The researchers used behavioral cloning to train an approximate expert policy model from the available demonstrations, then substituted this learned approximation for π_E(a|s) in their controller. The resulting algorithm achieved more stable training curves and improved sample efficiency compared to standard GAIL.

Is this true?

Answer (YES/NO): NO